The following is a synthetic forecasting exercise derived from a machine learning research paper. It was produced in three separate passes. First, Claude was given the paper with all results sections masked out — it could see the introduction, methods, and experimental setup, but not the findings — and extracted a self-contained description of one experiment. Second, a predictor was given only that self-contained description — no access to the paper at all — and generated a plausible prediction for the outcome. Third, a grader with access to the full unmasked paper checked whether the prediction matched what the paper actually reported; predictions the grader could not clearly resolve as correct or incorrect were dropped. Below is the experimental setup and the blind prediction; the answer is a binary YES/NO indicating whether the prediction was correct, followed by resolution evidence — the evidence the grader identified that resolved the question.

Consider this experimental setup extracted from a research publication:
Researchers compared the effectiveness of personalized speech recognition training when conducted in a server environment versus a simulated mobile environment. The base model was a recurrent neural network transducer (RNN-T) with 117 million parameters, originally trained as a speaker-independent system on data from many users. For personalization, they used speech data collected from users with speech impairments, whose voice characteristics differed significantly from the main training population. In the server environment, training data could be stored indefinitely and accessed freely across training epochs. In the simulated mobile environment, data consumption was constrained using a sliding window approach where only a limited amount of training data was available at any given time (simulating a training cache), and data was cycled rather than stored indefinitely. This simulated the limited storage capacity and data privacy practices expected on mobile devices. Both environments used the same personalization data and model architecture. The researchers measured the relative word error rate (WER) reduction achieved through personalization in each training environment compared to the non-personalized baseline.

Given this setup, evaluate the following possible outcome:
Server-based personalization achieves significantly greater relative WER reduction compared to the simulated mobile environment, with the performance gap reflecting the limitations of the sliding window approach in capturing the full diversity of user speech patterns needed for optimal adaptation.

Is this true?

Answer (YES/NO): NO